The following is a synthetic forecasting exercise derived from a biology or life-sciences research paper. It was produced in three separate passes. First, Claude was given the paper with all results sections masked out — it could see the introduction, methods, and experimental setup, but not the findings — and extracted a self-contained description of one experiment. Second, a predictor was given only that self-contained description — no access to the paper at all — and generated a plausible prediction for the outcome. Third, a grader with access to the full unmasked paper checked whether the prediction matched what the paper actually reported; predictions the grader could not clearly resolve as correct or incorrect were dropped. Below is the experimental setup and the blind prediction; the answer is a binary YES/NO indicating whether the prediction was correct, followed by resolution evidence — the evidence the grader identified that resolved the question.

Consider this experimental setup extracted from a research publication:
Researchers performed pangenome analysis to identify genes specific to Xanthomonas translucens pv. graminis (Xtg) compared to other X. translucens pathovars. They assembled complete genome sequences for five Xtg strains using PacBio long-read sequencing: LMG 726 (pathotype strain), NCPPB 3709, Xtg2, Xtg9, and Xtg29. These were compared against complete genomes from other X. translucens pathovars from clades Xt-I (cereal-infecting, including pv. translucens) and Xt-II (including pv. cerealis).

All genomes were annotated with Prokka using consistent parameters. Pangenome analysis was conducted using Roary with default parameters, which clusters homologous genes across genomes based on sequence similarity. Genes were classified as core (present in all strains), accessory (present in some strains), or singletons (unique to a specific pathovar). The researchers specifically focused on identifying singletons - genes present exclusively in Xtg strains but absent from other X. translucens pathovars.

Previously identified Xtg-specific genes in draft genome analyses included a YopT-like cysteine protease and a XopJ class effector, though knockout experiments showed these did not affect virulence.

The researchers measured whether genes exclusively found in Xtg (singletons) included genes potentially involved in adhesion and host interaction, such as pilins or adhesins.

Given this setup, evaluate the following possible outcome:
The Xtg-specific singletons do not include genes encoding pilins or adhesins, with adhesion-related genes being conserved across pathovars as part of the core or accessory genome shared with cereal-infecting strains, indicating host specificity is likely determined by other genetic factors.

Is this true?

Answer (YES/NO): NO